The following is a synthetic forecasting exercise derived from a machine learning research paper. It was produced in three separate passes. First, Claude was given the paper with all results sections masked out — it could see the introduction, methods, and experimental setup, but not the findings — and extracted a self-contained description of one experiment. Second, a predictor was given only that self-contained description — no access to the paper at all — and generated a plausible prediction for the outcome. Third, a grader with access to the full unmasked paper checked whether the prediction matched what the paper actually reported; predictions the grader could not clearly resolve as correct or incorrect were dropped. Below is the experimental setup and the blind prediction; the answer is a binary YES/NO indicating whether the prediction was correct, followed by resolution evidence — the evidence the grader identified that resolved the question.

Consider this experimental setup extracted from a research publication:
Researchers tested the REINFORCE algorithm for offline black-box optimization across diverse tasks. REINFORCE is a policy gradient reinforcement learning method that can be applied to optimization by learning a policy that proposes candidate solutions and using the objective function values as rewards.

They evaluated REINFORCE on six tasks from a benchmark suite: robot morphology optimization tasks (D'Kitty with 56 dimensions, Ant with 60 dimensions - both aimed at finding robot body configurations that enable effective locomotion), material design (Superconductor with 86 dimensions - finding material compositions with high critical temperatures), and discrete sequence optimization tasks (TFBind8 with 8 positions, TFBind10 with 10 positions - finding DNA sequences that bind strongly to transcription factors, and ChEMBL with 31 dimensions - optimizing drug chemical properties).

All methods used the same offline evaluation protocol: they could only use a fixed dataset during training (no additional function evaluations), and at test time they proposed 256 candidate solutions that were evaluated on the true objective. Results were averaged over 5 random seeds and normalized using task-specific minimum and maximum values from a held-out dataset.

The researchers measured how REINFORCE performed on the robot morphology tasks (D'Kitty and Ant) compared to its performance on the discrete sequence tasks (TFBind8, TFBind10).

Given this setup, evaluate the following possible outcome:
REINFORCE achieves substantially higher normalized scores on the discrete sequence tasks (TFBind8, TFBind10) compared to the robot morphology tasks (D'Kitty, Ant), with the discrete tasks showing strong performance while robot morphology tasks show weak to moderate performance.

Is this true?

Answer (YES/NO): NO